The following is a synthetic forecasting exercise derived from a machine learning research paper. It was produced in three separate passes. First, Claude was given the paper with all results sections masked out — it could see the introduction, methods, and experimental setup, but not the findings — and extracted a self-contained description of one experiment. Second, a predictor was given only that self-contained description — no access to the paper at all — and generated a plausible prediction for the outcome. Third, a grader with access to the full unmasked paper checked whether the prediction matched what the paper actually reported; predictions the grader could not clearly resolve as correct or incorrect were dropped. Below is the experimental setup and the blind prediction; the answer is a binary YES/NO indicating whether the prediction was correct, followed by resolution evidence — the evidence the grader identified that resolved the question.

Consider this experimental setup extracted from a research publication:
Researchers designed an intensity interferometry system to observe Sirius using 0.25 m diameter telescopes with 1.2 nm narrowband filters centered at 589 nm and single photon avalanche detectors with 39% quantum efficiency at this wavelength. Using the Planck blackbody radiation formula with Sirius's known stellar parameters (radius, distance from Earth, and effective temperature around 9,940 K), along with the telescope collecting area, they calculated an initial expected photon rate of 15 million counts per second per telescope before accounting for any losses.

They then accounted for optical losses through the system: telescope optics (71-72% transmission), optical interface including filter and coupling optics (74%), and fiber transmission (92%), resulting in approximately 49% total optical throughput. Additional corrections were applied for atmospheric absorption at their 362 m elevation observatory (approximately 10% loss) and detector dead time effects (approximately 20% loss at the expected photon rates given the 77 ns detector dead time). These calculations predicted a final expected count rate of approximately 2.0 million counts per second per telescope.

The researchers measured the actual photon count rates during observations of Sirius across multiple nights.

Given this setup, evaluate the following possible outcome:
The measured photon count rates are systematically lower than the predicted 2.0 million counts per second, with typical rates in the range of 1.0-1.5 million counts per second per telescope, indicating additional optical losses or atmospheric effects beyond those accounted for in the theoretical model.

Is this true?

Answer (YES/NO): NO